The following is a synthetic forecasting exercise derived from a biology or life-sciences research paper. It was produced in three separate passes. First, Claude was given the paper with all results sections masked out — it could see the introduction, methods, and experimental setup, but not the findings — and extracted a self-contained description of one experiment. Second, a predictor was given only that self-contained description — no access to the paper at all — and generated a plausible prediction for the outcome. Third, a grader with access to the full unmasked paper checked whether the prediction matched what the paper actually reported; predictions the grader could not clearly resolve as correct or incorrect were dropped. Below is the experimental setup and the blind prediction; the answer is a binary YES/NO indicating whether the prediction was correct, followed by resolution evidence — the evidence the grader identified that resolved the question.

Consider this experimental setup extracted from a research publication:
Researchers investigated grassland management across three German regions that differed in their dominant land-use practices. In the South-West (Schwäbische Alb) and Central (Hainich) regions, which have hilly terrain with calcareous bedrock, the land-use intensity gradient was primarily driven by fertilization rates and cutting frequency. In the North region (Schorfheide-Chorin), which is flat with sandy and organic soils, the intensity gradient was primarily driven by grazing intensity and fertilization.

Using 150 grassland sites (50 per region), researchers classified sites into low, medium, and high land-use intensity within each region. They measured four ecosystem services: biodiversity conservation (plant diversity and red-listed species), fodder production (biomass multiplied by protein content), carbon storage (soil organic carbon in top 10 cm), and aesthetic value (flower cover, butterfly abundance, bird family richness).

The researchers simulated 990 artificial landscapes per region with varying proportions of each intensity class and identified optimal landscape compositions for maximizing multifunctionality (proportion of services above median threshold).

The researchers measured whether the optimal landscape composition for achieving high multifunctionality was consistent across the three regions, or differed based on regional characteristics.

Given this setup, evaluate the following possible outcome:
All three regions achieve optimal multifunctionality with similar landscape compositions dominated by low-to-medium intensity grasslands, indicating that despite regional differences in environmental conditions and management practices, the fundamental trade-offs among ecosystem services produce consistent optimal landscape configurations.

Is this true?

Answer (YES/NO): NO